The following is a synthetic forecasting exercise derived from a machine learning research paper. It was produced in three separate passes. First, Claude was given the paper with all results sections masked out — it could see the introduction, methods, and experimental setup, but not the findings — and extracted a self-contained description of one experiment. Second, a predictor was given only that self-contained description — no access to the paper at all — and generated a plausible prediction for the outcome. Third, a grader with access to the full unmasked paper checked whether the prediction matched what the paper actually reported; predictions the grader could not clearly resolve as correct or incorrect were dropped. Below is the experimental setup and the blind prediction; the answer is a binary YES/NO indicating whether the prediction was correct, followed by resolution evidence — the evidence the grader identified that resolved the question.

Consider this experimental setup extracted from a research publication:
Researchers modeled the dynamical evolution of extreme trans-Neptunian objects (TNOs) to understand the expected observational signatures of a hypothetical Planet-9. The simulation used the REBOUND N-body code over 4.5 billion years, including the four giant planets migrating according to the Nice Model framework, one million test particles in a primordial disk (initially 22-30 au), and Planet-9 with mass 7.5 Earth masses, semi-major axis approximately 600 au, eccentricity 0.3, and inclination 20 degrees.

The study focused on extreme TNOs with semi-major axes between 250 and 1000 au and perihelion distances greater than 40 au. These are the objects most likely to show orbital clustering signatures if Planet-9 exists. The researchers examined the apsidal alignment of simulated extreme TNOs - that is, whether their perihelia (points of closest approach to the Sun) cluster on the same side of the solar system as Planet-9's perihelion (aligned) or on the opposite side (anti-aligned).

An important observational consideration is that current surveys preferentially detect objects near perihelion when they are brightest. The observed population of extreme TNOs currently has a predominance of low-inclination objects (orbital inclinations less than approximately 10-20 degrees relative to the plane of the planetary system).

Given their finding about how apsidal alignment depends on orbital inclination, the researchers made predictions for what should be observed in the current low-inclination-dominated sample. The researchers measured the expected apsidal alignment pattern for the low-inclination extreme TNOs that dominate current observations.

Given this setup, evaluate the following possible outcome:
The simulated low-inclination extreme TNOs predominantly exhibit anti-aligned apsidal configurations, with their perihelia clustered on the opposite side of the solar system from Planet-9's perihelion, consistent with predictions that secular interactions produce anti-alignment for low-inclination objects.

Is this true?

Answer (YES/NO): YES